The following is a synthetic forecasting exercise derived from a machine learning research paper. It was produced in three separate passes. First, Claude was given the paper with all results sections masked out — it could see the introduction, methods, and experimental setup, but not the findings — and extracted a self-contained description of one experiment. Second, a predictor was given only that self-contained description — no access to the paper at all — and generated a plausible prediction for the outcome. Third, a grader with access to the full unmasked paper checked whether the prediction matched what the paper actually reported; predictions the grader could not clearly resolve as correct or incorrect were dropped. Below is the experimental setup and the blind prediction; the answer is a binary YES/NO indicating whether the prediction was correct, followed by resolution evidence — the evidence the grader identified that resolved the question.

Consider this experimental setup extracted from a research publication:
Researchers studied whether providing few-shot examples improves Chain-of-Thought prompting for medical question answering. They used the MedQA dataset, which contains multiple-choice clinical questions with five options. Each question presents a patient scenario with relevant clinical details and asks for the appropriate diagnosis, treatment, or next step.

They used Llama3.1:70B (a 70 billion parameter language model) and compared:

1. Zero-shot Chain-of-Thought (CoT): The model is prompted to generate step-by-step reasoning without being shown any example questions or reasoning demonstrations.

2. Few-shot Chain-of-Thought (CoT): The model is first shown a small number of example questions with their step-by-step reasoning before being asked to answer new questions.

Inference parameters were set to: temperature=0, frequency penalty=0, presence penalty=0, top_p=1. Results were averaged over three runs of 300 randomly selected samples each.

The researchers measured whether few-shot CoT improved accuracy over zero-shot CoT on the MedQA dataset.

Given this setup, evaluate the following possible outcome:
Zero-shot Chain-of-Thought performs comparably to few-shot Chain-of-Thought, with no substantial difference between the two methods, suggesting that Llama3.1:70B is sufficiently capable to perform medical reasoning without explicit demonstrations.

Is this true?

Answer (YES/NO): YES